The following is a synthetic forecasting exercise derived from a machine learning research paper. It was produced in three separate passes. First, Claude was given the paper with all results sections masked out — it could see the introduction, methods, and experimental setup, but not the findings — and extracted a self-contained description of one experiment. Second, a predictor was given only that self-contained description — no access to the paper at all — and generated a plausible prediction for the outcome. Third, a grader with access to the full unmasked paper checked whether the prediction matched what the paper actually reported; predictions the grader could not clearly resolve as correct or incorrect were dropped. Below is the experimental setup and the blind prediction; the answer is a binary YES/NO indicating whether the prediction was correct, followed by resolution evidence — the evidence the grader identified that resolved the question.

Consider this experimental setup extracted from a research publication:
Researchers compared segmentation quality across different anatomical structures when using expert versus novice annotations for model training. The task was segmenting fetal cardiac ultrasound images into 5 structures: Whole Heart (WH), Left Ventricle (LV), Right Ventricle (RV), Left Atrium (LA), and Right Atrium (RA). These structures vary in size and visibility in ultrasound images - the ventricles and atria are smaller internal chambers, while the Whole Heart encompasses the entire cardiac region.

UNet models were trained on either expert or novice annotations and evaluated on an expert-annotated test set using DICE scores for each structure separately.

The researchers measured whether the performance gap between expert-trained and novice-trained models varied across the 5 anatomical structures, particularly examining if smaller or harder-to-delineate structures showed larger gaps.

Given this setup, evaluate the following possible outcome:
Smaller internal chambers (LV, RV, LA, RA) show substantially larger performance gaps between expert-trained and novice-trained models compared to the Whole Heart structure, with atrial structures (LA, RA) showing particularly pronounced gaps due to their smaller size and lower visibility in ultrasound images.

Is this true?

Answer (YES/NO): NO